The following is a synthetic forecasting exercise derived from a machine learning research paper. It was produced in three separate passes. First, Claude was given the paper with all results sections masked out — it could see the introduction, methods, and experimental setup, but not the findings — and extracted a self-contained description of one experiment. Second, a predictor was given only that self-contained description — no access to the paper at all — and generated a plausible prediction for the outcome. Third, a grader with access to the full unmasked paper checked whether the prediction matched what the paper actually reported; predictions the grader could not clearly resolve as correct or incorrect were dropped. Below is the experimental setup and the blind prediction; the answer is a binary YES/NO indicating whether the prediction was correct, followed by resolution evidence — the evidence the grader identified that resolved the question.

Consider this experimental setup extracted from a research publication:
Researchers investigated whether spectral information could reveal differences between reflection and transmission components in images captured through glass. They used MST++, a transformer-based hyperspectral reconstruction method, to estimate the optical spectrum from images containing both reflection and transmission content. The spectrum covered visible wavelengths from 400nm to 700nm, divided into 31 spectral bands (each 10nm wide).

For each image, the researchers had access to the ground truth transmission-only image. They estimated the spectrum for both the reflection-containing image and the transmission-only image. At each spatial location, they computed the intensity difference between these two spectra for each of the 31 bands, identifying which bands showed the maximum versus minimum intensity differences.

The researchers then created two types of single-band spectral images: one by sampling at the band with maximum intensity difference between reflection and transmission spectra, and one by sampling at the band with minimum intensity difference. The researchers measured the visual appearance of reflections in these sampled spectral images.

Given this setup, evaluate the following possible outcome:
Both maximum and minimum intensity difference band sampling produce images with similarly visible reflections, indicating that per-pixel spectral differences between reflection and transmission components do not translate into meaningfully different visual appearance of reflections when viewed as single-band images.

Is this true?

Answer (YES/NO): NO